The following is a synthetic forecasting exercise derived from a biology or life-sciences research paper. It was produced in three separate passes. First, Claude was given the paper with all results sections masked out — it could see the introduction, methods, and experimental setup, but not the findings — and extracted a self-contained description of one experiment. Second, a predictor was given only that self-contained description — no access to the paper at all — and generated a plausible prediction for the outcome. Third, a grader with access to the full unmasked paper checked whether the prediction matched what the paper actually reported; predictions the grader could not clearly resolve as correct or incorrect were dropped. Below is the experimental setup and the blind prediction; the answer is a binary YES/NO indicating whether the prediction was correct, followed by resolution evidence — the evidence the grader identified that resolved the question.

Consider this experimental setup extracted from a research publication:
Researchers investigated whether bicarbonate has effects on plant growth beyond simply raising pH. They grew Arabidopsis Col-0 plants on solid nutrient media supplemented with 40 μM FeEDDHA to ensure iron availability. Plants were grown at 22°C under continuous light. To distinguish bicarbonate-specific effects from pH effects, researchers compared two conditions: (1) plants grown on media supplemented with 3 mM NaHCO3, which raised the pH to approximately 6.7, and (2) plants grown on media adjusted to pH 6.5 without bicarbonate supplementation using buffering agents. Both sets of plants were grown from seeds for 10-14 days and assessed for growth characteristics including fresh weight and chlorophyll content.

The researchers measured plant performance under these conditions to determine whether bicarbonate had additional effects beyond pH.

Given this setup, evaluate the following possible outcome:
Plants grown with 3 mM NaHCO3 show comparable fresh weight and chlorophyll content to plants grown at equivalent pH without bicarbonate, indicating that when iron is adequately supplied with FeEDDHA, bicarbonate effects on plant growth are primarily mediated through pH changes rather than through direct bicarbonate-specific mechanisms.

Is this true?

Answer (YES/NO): NO